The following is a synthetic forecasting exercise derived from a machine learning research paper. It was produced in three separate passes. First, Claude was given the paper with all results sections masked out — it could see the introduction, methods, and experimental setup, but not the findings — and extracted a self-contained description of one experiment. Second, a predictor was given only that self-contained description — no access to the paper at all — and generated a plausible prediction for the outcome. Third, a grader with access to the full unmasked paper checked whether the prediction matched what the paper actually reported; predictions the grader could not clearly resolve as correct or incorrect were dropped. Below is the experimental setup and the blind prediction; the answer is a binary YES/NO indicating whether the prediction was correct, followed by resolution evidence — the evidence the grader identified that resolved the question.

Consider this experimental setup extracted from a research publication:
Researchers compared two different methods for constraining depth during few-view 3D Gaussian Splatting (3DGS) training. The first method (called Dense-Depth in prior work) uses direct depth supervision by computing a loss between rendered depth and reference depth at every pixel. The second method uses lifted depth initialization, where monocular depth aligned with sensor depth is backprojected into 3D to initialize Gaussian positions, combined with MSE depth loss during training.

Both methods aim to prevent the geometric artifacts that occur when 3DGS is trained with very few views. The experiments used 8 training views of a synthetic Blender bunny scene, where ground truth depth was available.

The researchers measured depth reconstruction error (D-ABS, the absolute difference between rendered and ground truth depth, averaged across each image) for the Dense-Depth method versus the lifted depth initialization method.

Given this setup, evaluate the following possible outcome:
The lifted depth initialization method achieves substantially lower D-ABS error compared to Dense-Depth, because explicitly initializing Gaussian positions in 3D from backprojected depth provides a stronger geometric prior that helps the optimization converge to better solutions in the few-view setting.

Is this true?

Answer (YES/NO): YES